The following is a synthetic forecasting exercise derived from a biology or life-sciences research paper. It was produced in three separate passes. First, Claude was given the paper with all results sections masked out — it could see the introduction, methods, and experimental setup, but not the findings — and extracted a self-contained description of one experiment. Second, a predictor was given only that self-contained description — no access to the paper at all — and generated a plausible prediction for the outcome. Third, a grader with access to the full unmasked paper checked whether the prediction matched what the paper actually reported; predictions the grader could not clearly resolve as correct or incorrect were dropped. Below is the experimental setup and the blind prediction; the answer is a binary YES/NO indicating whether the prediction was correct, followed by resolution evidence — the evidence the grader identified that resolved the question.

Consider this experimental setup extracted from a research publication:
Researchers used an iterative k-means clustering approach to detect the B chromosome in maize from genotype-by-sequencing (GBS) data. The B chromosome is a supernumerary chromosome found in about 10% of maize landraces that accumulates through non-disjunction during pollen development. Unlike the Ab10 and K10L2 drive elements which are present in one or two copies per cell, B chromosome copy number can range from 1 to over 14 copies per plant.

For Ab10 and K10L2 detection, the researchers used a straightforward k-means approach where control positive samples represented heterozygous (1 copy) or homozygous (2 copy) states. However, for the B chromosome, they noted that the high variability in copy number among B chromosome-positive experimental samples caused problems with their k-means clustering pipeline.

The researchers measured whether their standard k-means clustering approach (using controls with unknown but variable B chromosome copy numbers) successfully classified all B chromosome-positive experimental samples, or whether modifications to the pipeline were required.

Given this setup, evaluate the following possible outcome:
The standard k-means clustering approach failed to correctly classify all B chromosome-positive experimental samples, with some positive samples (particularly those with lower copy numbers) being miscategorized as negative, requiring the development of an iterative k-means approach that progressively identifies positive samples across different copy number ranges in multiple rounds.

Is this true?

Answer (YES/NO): NO